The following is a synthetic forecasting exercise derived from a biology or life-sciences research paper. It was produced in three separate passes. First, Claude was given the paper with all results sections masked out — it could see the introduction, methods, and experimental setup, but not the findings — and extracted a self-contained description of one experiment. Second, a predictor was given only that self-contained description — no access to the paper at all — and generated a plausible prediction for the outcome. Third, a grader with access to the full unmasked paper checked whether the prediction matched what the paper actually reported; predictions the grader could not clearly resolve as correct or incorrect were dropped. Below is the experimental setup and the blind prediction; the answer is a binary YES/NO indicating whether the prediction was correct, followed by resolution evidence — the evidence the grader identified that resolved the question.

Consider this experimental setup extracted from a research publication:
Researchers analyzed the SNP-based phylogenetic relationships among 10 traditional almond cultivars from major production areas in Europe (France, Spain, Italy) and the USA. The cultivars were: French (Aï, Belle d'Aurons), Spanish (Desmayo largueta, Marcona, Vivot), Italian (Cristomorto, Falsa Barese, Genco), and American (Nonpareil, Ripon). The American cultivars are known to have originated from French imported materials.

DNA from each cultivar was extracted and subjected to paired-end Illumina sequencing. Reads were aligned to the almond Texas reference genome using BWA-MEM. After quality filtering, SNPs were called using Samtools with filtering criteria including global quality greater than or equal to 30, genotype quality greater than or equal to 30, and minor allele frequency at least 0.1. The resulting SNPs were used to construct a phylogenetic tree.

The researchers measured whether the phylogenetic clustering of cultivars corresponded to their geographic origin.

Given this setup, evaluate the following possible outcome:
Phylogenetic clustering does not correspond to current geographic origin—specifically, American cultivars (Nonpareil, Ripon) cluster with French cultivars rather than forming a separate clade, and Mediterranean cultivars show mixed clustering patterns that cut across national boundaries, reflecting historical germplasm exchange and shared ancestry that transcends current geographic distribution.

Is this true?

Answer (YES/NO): NO